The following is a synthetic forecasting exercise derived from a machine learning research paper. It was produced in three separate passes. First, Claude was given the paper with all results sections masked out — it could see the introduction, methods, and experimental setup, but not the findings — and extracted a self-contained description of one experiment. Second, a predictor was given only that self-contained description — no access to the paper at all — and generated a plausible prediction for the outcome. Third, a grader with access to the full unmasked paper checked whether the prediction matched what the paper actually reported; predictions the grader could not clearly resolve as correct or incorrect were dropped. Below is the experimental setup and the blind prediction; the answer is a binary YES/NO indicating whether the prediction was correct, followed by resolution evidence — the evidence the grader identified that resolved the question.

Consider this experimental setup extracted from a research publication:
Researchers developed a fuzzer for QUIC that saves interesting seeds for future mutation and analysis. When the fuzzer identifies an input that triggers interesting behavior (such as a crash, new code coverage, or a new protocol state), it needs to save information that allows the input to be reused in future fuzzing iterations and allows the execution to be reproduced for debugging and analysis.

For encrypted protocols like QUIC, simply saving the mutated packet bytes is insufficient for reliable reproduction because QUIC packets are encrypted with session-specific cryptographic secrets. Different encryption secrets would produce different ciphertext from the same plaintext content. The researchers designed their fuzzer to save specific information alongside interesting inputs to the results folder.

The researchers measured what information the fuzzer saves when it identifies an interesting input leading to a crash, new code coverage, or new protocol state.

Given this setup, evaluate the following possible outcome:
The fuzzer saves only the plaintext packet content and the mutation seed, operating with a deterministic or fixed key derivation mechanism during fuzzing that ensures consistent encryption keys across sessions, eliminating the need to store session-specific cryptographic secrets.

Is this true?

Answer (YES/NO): NO